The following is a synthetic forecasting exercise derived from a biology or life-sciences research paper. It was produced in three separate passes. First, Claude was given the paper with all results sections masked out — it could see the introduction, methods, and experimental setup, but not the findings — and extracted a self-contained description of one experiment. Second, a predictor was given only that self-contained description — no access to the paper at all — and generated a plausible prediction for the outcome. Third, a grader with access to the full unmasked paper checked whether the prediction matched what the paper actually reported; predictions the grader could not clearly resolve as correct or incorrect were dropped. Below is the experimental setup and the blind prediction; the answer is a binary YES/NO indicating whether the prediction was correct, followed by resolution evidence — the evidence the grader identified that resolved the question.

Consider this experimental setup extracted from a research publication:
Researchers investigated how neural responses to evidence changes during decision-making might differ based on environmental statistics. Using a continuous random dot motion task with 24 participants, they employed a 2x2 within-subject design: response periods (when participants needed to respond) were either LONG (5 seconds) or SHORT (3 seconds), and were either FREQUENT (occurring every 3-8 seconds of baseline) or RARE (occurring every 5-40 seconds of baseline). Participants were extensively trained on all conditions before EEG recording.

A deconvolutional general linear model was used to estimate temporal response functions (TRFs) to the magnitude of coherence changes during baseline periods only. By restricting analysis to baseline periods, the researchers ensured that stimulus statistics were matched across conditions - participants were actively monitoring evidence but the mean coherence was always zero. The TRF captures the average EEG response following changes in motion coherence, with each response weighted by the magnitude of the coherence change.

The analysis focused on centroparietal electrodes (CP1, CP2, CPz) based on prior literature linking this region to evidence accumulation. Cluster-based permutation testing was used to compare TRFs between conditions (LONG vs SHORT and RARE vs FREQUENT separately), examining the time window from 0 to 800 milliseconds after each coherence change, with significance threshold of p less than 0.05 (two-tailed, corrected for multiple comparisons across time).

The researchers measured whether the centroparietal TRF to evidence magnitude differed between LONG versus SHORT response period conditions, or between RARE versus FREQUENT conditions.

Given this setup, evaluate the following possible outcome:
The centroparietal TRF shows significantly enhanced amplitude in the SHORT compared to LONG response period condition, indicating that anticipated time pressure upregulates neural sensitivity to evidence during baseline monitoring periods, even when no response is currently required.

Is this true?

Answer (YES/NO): NO